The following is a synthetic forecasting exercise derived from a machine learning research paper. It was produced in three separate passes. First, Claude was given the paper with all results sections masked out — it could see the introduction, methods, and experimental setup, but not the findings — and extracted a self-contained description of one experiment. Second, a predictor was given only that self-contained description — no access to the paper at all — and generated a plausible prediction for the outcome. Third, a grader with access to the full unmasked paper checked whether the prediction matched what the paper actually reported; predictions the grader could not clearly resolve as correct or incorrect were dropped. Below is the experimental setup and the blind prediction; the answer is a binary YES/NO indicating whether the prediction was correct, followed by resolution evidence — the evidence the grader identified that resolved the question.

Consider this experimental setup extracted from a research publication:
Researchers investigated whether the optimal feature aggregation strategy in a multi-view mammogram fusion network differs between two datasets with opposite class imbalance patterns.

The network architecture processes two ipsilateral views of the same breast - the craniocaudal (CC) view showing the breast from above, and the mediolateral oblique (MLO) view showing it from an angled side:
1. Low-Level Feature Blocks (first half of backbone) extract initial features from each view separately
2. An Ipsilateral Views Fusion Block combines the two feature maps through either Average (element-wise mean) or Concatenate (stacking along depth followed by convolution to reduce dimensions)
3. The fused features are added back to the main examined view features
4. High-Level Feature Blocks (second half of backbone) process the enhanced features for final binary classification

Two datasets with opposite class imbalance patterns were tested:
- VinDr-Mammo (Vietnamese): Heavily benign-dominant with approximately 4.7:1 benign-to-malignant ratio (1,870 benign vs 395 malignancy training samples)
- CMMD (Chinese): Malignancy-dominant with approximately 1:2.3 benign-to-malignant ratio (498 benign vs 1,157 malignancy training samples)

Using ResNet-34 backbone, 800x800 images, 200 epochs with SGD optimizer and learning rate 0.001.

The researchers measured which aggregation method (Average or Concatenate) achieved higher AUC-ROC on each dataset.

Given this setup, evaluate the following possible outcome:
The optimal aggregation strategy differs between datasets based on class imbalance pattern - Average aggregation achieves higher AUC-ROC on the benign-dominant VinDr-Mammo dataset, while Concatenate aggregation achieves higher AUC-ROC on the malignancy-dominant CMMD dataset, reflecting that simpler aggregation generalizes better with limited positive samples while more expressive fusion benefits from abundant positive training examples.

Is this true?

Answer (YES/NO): NO